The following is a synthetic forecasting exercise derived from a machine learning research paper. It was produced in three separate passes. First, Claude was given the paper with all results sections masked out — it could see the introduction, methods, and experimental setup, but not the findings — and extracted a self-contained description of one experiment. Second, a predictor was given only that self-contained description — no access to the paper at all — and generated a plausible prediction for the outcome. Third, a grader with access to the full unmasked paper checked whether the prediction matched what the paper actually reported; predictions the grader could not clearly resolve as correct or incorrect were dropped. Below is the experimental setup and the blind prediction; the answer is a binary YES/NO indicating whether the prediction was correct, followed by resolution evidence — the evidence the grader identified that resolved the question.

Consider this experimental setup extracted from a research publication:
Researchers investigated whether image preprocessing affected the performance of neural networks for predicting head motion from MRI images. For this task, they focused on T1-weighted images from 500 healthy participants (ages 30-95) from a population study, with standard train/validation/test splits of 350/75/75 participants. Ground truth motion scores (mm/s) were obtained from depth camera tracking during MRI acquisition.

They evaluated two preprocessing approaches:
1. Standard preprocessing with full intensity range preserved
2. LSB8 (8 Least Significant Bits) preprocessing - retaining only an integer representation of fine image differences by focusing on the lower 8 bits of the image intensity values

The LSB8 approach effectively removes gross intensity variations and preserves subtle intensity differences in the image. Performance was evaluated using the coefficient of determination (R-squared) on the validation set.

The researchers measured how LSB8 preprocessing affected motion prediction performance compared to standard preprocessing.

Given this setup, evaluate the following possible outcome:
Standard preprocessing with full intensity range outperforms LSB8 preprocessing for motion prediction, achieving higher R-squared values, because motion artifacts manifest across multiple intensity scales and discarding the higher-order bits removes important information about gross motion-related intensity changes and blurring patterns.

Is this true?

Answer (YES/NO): NO